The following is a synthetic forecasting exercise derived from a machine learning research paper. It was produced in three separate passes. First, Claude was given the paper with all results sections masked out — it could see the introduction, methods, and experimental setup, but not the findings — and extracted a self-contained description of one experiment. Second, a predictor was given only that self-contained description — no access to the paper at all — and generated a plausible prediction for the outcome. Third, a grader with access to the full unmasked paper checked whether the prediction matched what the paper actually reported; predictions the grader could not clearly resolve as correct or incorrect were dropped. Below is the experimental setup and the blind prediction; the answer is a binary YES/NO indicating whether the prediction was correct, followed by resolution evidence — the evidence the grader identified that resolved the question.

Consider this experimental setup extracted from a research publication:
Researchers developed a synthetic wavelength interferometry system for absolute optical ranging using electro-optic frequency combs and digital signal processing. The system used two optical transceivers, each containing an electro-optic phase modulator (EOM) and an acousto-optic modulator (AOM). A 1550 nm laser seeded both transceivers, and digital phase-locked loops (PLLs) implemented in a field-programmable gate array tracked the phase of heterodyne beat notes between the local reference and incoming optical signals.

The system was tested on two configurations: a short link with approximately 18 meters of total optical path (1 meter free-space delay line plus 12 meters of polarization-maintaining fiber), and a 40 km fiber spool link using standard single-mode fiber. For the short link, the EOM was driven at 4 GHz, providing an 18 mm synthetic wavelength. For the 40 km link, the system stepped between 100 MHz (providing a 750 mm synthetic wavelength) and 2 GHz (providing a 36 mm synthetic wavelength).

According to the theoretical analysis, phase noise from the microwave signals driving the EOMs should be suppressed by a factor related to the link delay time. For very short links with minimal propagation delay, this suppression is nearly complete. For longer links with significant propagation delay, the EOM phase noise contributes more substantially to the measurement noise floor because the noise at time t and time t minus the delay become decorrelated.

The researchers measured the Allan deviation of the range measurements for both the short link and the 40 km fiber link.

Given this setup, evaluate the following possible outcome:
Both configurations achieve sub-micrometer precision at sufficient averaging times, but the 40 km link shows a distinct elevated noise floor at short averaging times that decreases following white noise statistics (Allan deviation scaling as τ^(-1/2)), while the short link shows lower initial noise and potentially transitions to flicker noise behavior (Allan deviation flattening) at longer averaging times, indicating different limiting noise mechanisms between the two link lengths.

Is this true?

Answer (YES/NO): NO